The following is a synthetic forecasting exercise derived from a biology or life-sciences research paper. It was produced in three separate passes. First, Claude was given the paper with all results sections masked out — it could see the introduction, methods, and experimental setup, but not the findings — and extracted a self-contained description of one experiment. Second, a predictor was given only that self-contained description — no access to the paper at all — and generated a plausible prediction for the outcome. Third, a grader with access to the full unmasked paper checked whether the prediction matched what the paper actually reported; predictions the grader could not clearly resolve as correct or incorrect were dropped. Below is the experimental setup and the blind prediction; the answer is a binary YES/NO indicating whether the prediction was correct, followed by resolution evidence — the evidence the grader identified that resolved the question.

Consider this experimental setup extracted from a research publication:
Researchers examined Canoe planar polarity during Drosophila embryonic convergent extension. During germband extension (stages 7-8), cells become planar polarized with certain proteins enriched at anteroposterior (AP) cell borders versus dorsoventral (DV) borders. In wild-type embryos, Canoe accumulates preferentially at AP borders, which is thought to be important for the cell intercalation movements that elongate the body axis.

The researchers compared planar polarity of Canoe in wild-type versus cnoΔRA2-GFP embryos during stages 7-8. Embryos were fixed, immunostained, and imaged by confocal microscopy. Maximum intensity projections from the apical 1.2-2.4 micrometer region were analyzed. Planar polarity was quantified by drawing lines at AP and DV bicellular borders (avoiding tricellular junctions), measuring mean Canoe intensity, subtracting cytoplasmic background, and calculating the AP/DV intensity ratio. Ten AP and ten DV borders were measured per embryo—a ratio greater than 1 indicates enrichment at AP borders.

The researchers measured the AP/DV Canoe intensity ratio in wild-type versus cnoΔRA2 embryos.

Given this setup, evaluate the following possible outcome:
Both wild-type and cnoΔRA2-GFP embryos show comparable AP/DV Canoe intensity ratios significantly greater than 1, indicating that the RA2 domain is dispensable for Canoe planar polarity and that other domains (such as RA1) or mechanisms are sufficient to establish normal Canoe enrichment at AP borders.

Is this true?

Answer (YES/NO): YES